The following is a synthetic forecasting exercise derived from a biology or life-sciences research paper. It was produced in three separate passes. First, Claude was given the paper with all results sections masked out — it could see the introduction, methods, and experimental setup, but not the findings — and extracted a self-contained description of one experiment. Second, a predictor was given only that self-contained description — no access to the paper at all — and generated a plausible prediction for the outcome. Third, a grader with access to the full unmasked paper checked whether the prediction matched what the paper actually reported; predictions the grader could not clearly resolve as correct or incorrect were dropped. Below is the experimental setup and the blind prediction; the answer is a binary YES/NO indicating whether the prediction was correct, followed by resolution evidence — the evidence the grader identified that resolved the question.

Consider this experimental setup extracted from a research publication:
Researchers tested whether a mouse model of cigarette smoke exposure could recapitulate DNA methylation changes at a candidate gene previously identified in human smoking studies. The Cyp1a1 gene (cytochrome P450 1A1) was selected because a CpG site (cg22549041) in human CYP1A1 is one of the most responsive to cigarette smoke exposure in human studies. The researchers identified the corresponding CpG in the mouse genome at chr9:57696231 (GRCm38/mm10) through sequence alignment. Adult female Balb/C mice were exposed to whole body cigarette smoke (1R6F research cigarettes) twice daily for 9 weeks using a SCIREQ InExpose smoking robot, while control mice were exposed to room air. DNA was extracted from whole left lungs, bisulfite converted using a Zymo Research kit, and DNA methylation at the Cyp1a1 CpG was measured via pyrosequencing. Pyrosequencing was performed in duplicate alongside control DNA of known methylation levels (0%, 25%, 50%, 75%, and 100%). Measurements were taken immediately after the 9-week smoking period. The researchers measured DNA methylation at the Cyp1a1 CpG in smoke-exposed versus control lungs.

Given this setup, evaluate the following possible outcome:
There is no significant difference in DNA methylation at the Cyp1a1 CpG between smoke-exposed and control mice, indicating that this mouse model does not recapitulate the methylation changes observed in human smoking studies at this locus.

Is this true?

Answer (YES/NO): NO